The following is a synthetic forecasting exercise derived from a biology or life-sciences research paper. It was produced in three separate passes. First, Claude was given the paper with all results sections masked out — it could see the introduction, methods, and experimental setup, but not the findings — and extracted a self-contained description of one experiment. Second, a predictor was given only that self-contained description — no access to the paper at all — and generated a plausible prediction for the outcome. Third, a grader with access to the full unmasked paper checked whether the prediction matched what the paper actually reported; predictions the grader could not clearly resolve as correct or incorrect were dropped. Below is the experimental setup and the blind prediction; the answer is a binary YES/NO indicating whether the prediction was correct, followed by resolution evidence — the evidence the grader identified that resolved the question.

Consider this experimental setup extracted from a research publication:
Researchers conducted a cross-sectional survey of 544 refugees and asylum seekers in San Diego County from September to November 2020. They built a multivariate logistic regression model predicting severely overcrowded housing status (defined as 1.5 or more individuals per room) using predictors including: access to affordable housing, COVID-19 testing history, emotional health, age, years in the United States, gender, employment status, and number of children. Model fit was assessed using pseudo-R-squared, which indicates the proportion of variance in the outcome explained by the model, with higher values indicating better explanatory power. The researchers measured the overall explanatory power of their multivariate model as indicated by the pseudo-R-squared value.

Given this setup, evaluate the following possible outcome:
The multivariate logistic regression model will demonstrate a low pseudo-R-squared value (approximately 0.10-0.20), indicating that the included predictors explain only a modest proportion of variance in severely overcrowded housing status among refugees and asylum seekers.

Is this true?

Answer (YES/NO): YES